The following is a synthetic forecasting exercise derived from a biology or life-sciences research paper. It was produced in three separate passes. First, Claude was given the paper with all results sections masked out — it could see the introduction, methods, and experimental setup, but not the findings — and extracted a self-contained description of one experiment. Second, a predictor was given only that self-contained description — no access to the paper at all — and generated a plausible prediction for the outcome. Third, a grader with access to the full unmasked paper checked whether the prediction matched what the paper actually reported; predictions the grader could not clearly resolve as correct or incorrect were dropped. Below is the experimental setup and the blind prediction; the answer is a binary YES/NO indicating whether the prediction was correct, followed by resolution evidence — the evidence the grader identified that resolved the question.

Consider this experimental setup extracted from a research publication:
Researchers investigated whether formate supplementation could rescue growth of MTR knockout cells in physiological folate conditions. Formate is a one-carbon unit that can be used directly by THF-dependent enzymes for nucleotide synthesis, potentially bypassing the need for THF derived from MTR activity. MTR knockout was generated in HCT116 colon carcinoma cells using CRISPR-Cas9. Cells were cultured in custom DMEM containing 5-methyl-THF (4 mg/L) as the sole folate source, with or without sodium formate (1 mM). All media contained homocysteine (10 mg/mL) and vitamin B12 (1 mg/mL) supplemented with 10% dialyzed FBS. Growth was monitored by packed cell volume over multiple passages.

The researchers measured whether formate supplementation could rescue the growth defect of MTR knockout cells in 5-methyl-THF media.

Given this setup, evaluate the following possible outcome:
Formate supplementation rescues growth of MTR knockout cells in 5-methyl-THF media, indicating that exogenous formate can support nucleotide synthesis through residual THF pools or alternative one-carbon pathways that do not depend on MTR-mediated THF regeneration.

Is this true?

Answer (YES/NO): NO